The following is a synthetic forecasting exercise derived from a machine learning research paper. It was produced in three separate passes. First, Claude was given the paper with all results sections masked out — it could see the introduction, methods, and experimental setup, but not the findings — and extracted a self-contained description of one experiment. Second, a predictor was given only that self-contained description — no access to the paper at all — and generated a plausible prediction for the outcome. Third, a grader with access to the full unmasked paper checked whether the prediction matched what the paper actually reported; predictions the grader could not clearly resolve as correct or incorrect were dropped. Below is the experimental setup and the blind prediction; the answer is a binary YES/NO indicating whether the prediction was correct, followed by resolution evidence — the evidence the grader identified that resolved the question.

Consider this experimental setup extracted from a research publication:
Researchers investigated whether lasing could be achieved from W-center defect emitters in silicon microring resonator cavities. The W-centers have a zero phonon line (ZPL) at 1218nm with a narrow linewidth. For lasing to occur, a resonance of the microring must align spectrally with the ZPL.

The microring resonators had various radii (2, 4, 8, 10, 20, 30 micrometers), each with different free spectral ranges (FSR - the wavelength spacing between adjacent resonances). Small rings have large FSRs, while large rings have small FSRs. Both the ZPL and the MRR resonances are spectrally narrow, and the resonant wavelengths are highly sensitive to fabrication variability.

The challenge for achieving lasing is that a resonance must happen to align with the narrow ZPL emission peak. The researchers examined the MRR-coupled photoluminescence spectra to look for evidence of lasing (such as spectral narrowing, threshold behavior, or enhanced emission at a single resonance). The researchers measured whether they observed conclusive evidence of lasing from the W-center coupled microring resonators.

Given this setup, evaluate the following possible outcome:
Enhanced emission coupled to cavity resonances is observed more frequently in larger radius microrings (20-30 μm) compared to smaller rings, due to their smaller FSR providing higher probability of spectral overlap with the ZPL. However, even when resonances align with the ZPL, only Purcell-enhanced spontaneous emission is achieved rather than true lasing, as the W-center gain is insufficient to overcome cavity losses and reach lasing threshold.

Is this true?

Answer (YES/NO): NO